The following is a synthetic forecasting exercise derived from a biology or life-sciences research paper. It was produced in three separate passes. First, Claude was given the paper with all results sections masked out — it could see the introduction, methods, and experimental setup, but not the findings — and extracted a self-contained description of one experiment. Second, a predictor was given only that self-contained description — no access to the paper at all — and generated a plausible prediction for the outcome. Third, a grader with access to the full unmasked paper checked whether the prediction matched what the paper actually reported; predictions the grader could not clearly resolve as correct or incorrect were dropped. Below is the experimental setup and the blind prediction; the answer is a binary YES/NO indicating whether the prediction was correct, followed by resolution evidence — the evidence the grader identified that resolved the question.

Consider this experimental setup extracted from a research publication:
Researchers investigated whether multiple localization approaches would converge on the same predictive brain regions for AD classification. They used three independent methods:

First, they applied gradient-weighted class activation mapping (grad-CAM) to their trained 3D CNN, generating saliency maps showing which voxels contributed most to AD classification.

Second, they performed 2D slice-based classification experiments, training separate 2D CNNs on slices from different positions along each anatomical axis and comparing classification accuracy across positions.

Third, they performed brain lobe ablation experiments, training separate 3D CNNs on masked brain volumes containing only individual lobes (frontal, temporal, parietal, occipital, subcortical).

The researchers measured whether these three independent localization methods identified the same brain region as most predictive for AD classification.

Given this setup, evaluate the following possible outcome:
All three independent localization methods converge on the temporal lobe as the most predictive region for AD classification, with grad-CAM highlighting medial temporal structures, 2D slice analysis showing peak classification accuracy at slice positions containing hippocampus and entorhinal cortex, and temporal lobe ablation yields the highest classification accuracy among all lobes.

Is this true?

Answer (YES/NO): YES